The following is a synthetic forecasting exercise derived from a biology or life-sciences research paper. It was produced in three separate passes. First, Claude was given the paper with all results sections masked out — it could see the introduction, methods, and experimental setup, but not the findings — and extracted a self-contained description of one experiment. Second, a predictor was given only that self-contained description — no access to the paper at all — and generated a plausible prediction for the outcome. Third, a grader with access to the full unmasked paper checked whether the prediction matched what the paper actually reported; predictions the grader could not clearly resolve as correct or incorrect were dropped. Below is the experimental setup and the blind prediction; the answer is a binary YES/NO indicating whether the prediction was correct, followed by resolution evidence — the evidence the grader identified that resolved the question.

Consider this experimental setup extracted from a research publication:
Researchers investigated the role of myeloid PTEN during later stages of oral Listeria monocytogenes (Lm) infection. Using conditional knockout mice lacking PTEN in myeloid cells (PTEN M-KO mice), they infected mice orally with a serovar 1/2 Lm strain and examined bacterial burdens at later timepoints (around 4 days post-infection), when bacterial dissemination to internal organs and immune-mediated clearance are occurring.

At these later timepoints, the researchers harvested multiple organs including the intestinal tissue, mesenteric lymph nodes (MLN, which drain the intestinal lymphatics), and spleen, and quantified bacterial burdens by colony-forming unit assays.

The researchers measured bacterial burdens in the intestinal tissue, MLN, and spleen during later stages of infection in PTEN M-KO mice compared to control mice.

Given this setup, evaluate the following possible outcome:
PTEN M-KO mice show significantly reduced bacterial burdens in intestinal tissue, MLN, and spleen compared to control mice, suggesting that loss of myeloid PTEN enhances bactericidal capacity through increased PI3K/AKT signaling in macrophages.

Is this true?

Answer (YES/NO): NO